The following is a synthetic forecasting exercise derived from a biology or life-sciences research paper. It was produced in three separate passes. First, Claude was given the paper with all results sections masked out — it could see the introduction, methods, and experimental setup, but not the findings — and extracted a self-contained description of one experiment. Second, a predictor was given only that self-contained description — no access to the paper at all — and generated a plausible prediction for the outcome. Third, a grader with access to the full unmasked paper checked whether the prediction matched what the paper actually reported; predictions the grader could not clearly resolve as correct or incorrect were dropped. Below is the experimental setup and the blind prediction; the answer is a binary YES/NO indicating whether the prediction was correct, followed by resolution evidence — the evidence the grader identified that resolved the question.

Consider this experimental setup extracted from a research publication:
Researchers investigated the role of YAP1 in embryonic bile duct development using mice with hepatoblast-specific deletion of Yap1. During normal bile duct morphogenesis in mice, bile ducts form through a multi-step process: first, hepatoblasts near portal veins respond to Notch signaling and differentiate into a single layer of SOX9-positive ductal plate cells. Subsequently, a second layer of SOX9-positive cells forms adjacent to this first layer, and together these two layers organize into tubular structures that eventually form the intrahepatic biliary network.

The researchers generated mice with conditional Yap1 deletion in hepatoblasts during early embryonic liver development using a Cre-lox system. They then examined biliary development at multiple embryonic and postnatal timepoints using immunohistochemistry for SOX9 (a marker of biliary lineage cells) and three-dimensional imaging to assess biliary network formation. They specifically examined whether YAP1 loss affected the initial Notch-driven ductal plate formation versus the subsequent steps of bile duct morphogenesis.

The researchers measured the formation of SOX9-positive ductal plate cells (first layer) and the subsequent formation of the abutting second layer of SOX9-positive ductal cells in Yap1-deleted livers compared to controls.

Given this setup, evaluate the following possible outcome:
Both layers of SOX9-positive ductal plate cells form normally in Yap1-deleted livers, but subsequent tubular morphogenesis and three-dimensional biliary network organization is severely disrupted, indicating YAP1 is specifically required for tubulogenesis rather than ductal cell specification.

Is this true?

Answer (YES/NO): NO